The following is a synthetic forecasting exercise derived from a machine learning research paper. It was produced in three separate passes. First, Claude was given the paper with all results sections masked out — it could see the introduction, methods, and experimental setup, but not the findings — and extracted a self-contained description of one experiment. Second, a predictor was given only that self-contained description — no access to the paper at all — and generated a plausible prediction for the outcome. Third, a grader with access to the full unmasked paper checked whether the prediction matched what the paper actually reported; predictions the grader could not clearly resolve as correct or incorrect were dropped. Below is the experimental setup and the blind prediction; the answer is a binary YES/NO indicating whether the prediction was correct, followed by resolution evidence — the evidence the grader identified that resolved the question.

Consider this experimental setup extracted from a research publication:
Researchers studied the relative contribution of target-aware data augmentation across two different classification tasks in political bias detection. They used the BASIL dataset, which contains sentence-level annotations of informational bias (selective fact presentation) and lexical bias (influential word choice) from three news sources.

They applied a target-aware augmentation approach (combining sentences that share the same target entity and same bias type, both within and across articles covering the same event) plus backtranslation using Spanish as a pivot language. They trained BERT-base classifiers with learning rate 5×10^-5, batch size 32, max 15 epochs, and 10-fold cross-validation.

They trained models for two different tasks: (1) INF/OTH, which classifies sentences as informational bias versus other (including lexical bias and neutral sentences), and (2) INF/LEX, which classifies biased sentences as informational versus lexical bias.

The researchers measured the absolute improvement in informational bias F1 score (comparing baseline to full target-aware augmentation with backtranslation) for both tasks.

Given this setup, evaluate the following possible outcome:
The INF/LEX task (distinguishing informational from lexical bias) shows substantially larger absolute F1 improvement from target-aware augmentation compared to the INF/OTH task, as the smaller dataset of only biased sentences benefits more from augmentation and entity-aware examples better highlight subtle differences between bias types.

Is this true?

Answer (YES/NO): NO